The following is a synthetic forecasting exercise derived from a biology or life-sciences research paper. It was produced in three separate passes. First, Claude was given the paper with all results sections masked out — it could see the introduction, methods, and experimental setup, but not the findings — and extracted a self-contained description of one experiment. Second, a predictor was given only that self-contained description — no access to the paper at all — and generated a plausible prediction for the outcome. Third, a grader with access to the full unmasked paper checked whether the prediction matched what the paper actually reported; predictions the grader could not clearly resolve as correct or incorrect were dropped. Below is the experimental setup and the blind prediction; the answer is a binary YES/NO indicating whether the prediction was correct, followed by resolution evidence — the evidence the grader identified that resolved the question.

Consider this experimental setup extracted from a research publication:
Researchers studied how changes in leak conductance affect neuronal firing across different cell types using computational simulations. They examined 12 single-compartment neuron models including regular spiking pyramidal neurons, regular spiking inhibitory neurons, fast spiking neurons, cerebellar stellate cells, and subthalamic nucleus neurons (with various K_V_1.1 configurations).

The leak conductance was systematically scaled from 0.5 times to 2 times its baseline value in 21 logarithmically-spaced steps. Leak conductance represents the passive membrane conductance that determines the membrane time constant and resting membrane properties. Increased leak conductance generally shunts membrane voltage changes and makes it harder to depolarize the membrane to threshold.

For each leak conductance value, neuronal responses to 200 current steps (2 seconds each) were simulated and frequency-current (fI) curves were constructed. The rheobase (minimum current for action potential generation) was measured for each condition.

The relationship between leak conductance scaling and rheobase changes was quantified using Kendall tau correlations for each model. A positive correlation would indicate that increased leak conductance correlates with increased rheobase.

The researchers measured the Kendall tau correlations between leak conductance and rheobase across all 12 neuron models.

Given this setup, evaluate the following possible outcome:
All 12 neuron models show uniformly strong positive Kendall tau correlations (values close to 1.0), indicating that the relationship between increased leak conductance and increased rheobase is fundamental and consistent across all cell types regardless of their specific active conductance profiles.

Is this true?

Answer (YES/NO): YES